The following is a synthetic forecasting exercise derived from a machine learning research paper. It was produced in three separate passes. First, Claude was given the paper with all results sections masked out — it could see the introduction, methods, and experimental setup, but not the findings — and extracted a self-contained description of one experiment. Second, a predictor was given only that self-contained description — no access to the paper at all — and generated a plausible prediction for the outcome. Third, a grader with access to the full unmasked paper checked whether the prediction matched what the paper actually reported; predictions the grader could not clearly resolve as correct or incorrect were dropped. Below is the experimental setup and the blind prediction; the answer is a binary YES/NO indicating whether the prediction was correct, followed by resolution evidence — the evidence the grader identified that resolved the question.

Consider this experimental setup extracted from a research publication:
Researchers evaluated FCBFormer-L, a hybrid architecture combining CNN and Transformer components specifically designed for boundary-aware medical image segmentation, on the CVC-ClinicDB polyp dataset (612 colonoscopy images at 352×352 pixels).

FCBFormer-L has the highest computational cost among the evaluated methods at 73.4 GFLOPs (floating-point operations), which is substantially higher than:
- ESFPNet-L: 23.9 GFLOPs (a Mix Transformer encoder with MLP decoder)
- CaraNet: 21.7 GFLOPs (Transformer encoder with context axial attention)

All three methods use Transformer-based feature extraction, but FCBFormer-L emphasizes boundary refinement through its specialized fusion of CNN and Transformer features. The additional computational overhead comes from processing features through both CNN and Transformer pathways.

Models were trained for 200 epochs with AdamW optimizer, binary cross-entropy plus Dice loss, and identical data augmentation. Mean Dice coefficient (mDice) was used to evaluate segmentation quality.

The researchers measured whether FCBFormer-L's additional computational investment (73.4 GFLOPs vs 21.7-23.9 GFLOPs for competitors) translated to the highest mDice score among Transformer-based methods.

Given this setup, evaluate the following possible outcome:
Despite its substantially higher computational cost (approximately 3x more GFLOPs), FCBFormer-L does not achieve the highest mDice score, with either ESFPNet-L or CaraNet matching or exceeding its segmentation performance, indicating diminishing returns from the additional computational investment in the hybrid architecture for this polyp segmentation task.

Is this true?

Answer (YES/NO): YES